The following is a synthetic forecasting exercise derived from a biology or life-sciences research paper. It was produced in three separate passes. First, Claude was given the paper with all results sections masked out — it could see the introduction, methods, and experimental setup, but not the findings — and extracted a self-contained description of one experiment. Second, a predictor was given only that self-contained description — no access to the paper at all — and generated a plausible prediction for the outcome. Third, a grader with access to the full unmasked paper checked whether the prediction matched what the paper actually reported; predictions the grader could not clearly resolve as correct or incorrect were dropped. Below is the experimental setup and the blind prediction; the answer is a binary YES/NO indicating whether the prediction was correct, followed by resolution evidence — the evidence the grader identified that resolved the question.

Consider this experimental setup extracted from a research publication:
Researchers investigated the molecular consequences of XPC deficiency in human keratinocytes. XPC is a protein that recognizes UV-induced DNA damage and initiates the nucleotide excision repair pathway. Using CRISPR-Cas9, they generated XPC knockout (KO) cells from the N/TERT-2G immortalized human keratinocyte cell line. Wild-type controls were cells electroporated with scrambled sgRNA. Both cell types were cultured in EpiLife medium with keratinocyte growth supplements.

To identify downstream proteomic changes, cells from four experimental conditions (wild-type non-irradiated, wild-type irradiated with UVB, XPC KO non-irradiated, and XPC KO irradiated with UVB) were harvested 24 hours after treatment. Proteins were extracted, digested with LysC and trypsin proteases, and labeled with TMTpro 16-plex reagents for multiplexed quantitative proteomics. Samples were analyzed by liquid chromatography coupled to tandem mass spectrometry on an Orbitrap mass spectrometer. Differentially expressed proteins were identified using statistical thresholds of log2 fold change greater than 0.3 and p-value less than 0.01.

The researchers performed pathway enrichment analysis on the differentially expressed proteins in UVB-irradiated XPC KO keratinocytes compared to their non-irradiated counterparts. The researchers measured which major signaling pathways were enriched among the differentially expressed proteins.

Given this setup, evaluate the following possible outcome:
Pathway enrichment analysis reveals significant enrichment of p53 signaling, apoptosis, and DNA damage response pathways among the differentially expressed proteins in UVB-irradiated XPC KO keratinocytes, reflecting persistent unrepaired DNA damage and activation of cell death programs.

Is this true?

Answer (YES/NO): NO